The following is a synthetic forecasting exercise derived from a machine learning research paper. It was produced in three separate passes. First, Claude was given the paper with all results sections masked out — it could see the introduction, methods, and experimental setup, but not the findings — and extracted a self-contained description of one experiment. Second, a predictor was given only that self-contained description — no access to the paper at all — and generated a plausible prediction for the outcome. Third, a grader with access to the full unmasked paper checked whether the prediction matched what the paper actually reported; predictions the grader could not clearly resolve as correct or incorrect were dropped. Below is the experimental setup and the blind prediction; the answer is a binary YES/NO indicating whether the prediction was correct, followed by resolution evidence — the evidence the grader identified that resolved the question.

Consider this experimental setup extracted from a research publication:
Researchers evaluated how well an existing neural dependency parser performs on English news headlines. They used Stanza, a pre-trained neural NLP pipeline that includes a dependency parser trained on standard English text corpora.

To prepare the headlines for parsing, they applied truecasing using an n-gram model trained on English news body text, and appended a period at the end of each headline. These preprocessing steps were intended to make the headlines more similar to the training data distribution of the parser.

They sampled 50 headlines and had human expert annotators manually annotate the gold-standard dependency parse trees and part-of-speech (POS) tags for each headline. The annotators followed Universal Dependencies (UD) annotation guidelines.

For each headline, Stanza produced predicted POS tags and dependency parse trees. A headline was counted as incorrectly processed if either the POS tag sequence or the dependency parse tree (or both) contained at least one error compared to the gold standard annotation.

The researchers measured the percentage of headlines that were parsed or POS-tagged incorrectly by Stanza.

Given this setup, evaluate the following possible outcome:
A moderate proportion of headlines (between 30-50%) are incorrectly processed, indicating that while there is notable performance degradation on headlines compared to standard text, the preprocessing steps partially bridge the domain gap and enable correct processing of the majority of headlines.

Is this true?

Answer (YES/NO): NO